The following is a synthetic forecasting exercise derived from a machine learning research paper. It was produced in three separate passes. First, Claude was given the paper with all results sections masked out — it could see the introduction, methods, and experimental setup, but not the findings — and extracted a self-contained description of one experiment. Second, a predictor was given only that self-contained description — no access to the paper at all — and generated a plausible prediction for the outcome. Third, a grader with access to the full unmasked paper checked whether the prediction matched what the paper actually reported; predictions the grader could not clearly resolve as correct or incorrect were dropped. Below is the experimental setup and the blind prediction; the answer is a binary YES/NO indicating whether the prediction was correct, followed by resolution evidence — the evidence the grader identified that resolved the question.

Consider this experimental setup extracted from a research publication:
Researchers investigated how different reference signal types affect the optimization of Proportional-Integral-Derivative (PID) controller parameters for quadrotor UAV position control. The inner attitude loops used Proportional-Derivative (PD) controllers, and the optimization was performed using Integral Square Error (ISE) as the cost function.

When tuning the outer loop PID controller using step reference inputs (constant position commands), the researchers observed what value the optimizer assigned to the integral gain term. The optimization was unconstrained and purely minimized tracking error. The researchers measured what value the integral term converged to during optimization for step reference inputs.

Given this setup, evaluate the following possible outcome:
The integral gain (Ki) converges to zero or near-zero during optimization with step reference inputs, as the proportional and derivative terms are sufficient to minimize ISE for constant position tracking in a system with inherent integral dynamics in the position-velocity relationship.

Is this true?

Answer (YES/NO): YES